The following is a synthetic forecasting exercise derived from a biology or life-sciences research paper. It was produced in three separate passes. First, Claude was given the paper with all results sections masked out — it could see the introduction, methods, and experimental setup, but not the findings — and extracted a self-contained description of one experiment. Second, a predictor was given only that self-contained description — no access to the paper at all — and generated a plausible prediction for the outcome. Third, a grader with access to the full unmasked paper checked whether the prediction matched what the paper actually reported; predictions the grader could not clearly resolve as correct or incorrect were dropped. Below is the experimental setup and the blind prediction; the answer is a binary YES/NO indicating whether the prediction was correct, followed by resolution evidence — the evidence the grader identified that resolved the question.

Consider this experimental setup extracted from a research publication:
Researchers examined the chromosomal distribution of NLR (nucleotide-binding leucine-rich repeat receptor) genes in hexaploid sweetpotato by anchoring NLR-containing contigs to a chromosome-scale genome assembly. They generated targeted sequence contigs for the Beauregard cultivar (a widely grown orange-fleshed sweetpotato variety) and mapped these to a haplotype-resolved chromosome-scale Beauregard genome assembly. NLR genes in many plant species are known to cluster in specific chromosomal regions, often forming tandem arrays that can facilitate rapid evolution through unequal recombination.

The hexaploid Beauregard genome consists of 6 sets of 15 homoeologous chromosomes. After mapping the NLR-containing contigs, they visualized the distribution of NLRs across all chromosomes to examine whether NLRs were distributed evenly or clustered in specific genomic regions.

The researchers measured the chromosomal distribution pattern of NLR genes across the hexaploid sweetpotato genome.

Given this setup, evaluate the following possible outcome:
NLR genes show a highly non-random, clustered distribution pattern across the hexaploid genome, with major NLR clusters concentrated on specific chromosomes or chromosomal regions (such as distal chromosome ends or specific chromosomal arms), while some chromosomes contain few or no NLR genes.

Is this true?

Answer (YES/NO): YES